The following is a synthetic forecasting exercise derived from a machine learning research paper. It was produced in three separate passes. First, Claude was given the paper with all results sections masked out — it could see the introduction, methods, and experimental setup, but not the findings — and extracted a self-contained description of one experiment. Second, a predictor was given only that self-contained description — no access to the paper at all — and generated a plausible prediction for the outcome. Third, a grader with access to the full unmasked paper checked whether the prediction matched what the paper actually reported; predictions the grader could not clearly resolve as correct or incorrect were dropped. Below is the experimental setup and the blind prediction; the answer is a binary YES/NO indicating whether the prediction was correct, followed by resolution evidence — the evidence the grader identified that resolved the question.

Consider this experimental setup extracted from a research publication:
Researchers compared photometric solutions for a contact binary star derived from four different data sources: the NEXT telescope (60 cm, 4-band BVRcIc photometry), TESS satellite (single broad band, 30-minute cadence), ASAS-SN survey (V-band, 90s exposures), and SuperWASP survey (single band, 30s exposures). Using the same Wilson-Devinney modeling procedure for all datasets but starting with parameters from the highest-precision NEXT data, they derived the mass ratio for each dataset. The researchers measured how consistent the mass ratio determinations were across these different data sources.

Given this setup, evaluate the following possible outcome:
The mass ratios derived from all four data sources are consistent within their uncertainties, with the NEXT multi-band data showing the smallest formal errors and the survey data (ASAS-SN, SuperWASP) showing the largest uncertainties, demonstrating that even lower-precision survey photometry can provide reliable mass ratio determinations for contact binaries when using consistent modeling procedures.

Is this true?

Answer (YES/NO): NO